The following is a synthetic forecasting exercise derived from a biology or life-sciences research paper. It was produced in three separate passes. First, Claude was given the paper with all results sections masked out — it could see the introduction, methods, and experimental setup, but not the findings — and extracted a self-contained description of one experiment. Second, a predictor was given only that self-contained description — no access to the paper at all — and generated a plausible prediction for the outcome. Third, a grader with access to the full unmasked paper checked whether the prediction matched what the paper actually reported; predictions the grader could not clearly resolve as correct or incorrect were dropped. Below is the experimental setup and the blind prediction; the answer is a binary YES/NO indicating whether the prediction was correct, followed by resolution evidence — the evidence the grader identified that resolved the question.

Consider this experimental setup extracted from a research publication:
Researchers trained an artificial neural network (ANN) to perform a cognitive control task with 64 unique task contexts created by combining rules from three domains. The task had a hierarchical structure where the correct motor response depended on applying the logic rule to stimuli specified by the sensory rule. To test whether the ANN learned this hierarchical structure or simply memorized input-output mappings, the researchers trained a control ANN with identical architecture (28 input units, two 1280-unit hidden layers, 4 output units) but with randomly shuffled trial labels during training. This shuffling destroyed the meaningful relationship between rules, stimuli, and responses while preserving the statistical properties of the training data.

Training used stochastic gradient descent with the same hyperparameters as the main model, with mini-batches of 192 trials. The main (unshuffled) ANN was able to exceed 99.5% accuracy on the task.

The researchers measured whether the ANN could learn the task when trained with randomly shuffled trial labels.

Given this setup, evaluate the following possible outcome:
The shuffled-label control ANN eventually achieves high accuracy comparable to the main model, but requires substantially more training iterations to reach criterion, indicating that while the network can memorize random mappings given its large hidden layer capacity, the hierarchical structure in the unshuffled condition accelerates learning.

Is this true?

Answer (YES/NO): NO